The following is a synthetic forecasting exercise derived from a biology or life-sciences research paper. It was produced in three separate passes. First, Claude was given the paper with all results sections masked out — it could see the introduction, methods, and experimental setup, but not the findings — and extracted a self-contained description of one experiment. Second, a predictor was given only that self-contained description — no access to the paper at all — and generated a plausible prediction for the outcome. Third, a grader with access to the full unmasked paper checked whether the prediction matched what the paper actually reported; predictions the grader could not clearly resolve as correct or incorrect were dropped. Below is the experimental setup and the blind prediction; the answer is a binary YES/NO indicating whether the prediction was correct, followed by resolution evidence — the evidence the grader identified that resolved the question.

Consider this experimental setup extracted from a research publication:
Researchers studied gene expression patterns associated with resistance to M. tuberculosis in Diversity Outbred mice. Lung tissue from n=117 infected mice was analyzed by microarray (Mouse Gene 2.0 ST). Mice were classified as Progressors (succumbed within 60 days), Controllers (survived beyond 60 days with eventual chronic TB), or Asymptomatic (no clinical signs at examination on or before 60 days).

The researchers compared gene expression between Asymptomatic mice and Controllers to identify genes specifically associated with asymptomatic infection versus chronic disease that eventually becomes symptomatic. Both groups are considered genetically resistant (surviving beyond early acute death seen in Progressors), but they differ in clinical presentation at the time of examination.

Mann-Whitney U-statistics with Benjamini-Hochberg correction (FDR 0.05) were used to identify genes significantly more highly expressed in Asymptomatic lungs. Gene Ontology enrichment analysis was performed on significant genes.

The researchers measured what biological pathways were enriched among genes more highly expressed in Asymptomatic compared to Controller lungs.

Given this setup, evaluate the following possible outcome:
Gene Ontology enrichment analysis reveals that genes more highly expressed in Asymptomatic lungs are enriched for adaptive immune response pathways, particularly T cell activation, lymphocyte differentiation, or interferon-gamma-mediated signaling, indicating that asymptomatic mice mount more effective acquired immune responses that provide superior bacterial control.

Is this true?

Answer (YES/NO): NO